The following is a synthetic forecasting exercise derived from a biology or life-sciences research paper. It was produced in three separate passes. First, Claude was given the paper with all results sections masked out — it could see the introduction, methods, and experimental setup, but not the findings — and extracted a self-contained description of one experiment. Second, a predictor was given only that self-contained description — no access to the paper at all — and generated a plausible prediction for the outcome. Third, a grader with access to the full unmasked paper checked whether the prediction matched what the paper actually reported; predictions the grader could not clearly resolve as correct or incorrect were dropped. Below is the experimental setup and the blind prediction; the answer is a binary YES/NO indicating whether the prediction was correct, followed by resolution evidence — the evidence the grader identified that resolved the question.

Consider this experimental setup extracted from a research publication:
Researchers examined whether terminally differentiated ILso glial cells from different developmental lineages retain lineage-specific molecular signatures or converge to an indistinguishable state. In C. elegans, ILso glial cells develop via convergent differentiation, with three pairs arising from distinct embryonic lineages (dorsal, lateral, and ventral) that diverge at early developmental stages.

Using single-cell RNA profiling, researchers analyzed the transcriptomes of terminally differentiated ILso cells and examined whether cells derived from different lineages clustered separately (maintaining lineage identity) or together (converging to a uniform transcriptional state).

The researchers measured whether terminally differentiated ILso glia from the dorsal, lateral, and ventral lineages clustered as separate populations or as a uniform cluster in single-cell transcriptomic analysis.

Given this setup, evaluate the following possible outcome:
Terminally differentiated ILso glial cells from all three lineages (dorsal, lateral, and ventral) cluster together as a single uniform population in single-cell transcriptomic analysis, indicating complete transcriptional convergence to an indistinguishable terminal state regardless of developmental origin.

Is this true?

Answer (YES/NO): YES